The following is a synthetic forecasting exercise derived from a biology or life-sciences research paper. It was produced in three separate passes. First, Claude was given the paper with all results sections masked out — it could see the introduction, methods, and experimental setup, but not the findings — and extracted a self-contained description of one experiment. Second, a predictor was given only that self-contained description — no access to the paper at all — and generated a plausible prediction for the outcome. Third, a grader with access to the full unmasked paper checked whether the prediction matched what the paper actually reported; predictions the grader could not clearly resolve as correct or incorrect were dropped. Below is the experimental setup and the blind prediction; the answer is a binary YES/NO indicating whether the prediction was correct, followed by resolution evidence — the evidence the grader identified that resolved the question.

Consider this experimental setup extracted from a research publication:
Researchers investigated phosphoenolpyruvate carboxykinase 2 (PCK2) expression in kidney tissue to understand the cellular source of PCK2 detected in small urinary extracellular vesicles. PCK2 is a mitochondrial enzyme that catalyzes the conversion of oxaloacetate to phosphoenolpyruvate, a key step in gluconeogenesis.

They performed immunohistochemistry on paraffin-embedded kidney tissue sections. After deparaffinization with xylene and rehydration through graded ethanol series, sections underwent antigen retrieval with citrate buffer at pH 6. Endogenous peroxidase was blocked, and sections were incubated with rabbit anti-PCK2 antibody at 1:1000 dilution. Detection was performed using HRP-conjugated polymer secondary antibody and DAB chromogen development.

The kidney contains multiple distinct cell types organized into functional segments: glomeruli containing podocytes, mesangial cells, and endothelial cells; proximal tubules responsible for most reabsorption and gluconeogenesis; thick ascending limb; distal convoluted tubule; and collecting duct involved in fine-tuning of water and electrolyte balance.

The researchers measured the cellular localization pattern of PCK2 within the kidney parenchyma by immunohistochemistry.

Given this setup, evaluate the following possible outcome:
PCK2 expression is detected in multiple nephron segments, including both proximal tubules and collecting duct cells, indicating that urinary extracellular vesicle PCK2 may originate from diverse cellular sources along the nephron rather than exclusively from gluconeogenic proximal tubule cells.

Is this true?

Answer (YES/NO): NO